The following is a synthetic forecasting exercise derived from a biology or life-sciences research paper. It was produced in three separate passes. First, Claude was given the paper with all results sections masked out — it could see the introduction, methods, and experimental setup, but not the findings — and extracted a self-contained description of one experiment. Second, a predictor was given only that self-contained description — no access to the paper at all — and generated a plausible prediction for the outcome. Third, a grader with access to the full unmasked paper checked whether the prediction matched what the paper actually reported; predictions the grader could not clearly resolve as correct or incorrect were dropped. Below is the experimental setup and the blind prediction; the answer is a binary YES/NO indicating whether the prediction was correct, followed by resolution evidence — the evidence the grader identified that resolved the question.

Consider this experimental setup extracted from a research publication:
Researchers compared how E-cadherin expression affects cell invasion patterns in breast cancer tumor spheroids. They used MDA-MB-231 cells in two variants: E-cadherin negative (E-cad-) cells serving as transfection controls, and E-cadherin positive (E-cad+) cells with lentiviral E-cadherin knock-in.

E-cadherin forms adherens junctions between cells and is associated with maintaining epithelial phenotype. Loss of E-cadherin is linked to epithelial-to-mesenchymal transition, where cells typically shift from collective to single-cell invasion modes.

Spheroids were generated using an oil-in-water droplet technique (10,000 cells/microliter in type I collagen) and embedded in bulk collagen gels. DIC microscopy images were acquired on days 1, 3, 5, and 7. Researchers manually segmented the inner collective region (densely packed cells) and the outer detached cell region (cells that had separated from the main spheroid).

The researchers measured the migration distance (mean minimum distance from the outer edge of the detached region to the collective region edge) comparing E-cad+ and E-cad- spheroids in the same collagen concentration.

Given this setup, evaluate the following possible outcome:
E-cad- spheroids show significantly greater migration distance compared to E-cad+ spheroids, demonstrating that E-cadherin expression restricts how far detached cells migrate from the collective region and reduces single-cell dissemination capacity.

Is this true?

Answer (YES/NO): YES